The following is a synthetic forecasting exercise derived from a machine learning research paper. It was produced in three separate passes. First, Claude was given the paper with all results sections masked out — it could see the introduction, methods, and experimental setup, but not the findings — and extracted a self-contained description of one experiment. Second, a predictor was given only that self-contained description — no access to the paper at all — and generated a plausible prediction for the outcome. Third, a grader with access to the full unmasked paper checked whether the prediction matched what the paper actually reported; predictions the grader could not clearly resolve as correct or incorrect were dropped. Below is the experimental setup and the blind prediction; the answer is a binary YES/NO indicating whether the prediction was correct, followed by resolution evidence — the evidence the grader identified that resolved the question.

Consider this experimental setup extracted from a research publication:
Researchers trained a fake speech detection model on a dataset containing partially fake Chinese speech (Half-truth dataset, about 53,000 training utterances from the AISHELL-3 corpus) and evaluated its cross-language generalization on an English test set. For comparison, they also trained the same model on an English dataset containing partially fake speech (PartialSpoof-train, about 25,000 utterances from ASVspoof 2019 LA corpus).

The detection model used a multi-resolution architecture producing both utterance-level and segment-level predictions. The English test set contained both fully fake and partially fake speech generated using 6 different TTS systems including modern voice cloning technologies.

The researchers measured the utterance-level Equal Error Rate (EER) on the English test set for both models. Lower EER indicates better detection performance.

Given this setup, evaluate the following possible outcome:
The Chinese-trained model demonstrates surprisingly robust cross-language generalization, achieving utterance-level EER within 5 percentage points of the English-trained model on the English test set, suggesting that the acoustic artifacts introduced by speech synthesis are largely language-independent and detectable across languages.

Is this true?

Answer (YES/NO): NO